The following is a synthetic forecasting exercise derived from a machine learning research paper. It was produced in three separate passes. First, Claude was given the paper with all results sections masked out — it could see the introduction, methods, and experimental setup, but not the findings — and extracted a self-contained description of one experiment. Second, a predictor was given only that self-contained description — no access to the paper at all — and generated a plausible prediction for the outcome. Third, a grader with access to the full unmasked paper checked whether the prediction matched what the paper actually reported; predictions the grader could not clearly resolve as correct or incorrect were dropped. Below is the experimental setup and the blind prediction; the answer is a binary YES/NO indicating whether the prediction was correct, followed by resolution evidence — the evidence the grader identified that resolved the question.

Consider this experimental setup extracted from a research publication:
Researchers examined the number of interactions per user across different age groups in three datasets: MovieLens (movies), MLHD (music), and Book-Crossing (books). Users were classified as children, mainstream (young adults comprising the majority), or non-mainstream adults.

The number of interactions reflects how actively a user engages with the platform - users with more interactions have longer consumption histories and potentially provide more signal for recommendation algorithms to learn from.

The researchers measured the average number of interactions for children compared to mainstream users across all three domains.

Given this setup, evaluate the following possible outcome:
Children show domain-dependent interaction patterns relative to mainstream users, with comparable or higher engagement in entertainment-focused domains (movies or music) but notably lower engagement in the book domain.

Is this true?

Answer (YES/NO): NO